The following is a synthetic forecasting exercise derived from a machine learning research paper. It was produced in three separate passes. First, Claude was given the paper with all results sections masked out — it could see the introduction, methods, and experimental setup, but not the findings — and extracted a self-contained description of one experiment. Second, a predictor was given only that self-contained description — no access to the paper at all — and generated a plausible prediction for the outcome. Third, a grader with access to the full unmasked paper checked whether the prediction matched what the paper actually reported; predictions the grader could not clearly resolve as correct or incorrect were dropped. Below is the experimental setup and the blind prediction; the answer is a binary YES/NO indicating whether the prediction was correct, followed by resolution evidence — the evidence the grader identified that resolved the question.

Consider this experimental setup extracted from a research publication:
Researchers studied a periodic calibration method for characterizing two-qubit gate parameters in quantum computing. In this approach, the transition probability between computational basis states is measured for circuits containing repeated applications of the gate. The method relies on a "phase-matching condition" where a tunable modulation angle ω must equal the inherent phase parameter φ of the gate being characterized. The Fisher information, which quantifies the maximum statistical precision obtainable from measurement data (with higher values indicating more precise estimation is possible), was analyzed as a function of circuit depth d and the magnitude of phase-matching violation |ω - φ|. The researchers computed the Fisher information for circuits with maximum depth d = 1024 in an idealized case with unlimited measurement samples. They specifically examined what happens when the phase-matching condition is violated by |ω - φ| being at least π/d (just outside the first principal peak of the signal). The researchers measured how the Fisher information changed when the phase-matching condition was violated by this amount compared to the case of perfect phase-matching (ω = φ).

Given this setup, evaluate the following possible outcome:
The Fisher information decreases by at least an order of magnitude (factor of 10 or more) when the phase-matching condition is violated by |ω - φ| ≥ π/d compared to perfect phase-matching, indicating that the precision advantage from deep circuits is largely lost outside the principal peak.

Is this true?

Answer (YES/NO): YES